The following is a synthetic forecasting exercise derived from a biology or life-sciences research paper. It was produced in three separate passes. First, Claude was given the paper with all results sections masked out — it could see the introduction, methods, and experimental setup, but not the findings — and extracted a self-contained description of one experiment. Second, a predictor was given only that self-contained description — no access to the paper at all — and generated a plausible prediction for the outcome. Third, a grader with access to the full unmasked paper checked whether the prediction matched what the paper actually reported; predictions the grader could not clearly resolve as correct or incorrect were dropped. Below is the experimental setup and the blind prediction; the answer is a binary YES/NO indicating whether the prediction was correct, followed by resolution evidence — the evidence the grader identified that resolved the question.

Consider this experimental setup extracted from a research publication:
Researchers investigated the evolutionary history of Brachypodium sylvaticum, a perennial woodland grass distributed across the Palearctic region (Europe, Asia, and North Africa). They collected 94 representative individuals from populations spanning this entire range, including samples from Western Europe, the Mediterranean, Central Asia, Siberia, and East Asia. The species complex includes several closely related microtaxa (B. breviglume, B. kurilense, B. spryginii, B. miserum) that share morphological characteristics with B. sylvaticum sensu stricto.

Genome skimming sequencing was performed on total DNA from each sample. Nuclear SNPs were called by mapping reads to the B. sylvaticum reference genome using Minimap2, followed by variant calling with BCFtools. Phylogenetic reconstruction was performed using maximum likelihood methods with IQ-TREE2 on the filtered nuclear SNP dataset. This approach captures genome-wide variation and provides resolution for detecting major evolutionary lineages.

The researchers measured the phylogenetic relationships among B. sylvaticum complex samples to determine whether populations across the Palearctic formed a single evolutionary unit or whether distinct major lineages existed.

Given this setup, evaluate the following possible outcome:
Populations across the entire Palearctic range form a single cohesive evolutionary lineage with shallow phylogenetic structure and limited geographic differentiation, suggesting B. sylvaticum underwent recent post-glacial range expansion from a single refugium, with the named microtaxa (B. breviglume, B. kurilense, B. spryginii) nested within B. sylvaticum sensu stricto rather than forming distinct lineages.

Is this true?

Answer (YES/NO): NO